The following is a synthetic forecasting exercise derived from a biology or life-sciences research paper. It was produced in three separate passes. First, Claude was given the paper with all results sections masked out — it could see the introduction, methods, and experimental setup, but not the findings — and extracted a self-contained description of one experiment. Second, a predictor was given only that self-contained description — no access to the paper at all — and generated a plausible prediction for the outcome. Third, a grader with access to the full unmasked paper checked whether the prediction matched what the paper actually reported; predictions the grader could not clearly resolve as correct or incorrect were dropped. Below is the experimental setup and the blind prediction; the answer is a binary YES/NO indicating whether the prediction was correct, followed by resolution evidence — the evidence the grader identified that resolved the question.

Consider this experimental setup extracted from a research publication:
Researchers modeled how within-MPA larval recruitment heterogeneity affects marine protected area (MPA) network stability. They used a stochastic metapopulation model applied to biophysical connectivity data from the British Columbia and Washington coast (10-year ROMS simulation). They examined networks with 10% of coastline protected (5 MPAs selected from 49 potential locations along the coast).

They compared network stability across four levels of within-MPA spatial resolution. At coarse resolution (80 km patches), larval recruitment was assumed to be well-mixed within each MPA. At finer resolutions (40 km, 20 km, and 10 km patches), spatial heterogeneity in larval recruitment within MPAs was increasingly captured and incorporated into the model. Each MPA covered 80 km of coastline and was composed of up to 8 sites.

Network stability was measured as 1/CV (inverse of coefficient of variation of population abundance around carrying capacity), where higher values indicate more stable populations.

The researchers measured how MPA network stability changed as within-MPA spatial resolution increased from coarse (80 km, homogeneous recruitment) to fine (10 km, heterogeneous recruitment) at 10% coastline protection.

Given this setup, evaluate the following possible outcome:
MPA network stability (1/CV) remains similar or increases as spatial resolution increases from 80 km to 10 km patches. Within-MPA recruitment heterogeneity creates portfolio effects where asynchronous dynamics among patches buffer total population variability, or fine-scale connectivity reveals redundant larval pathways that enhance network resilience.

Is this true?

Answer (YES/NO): NO